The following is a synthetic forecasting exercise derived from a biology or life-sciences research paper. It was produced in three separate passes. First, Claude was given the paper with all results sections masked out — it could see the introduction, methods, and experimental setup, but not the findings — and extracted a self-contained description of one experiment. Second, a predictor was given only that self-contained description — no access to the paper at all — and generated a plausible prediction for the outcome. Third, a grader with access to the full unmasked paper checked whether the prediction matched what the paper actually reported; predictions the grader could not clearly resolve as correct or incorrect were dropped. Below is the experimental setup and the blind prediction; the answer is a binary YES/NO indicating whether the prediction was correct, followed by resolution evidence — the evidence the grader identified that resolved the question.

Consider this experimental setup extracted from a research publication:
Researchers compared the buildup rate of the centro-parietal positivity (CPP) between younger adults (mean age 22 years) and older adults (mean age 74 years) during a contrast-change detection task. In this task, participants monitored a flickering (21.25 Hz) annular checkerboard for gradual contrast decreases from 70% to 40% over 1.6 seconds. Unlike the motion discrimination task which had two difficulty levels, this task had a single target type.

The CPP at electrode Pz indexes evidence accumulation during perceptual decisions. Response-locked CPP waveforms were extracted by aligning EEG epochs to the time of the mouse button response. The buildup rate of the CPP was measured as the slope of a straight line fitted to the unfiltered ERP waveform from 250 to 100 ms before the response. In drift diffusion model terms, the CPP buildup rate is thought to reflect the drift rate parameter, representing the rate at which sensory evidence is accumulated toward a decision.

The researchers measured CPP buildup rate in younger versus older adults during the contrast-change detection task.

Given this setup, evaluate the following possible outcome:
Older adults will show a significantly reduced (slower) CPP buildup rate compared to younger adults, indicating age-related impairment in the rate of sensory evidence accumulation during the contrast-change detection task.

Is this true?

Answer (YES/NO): NO